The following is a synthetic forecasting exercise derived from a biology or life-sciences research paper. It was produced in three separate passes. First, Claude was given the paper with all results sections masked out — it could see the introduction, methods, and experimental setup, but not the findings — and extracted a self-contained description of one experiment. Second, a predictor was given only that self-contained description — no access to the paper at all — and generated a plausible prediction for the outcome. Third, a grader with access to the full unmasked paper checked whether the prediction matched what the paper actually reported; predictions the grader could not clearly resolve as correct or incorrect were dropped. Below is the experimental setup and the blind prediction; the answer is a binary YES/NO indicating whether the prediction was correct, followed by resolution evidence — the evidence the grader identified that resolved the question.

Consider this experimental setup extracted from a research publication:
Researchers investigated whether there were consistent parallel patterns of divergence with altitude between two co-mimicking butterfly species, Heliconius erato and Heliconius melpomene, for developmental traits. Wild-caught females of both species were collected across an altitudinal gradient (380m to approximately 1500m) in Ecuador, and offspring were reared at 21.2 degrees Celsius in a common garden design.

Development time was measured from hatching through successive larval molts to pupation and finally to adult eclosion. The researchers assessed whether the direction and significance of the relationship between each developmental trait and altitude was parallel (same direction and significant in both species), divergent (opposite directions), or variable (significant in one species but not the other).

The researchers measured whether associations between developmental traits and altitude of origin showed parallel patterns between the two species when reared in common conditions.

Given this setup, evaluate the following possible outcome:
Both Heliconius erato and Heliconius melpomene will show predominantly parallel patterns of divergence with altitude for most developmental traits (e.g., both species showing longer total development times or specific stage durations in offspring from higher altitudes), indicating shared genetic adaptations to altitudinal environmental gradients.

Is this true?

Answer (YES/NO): NO